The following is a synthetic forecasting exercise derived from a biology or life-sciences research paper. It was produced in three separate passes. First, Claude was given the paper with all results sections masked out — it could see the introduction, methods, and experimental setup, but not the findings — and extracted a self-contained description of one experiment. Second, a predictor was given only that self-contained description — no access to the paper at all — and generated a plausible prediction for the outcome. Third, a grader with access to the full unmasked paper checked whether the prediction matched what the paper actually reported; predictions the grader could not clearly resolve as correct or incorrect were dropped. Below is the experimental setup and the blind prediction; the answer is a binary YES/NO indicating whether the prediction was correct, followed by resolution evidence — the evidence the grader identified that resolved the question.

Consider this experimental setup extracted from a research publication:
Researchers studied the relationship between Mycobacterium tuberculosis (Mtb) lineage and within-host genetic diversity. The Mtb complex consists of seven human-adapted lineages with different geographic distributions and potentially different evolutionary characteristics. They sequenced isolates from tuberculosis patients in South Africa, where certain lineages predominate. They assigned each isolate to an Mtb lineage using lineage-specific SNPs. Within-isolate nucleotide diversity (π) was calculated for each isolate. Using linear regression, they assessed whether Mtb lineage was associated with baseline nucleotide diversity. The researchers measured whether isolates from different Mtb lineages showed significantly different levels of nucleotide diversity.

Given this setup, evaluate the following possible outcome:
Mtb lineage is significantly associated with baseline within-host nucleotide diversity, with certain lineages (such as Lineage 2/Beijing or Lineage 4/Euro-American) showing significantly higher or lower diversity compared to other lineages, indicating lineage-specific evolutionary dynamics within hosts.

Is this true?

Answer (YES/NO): YES